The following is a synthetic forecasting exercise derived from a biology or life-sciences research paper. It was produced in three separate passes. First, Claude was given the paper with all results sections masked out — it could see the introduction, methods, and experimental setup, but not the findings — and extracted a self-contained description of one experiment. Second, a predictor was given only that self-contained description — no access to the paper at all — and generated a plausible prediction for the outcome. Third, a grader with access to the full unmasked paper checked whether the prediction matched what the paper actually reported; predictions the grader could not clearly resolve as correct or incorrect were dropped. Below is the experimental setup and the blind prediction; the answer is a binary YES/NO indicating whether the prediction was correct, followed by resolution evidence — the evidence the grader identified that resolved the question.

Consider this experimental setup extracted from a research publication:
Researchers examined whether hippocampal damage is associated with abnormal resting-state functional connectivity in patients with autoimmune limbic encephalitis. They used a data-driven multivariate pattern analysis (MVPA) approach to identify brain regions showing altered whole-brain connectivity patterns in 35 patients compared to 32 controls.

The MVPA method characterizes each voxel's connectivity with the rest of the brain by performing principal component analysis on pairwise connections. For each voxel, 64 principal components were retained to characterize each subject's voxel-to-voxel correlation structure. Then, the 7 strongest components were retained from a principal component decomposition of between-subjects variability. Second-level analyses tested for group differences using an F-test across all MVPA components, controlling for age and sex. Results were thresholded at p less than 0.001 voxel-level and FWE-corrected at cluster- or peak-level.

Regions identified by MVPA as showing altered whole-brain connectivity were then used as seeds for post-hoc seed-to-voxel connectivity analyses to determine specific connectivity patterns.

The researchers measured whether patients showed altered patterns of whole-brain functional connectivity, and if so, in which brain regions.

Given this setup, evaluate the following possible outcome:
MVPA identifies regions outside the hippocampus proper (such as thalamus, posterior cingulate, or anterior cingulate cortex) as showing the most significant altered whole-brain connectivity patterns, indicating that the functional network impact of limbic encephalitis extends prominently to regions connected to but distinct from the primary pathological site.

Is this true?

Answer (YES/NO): NO